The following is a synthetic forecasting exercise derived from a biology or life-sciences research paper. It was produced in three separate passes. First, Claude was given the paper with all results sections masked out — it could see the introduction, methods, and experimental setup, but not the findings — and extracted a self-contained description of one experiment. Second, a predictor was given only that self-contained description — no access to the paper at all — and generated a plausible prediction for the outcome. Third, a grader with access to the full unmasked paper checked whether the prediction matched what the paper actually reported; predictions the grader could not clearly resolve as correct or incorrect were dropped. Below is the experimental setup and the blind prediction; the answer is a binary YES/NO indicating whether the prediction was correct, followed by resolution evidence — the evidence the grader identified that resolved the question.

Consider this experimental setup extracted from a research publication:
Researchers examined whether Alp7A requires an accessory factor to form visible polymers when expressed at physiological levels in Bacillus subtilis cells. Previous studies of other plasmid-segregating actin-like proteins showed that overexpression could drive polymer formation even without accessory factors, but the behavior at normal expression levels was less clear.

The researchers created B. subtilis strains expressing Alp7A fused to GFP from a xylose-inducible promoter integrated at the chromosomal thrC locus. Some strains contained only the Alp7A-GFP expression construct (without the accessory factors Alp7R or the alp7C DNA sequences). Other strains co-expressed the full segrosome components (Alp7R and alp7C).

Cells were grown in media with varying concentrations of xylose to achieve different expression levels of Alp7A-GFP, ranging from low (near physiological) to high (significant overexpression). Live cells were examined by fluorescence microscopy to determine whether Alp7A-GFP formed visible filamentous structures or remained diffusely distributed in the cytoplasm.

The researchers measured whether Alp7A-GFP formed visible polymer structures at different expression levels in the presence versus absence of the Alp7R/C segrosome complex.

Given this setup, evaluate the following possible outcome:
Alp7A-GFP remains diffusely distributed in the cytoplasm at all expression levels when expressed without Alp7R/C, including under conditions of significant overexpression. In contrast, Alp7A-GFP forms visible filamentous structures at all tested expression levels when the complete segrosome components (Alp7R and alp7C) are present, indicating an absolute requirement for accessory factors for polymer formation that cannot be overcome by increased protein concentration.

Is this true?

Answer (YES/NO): NO